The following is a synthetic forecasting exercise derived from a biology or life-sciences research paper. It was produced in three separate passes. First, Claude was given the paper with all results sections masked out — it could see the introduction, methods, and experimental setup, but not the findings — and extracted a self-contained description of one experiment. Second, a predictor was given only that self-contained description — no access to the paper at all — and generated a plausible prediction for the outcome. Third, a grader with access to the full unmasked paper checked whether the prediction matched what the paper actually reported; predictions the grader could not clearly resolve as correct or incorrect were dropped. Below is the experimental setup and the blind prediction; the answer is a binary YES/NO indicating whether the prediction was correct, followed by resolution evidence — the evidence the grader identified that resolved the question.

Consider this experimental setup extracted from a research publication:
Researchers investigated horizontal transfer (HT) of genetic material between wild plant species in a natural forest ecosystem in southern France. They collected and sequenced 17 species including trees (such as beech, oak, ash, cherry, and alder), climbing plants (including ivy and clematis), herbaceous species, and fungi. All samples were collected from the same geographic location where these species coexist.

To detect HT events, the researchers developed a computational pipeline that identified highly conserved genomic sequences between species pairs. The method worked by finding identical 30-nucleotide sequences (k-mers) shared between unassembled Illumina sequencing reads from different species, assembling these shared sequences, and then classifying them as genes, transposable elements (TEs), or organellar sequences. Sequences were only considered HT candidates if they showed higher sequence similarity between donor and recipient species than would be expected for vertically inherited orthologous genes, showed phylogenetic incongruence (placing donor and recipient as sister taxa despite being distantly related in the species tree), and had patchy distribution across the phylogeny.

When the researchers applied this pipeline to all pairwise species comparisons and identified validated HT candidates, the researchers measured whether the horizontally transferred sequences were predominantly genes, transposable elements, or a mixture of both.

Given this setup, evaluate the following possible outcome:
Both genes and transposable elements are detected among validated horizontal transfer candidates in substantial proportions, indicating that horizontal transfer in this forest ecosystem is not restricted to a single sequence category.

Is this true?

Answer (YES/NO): NO